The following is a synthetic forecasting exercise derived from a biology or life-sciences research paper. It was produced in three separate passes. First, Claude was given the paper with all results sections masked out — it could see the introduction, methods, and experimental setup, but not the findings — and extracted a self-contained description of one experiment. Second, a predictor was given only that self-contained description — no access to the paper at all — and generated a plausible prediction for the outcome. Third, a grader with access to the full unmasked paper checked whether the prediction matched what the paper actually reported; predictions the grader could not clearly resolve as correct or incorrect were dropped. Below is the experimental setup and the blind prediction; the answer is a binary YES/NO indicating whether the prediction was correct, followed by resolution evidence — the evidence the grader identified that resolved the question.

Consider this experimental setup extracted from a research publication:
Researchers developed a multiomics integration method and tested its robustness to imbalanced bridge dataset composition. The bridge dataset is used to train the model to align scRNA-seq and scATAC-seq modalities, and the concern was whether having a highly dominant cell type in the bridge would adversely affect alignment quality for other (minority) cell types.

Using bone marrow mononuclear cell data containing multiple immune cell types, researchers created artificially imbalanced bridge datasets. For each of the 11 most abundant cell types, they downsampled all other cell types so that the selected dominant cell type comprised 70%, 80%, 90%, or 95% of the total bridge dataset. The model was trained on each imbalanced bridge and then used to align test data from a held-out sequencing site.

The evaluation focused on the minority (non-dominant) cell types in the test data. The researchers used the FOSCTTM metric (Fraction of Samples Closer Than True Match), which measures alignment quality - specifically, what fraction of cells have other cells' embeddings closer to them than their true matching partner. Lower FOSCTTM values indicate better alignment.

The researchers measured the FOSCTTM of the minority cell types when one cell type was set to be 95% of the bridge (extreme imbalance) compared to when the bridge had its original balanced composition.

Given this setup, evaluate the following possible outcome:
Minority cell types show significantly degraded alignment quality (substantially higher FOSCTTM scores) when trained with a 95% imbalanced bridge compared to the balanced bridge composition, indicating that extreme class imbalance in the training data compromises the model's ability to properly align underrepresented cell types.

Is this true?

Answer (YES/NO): YES